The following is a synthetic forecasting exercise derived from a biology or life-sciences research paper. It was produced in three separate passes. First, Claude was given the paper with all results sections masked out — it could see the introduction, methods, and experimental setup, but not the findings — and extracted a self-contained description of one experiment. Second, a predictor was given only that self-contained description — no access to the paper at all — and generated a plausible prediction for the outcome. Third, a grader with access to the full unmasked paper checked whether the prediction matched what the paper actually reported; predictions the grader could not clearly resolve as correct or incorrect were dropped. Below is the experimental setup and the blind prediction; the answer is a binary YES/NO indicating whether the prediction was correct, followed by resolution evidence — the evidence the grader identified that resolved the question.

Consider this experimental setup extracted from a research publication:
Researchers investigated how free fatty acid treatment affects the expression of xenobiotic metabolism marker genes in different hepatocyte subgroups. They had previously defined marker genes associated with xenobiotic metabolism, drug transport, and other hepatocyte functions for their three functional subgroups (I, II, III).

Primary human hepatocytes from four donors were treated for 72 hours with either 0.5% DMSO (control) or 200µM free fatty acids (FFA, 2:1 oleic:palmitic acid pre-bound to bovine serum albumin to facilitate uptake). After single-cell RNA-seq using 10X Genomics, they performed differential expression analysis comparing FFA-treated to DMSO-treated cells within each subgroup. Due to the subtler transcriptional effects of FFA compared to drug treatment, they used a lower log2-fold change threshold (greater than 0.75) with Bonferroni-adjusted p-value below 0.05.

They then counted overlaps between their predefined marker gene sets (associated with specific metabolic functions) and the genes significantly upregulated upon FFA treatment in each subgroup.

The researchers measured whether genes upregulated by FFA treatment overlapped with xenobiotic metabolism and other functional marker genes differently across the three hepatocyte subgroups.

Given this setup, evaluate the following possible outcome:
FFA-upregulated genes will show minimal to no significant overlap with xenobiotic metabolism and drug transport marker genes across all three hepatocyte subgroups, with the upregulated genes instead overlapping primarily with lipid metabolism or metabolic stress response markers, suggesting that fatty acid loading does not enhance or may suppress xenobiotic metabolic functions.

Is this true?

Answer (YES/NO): YES